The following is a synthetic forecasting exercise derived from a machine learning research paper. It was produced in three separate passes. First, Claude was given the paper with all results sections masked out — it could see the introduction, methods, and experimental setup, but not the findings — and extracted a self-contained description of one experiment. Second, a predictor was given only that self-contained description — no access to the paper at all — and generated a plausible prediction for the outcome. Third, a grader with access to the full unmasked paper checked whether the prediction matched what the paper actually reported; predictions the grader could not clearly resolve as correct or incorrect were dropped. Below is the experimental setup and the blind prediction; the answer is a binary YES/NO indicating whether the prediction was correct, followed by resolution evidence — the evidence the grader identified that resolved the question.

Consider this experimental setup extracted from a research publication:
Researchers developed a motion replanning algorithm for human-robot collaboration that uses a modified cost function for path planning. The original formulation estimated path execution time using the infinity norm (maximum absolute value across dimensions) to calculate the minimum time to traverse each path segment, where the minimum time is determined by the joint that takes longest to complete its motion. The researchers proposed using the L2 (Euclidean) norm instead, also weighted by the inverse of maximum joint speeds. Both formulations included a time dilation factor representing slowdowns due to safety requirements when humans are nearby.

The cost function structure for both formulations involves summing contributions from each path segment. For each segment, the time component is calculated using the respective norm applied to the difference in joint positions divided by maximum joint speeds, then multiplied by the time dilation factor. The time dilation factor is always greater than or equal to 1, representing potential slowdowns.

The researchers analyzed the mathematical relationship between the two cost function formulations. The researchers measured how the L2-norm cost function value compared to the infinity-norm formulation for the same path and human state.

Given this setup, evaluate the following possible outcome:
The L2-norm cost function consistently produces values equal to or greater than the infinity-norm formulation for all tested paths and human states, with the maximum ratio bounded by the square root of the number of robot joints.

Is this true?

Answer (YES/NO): NO